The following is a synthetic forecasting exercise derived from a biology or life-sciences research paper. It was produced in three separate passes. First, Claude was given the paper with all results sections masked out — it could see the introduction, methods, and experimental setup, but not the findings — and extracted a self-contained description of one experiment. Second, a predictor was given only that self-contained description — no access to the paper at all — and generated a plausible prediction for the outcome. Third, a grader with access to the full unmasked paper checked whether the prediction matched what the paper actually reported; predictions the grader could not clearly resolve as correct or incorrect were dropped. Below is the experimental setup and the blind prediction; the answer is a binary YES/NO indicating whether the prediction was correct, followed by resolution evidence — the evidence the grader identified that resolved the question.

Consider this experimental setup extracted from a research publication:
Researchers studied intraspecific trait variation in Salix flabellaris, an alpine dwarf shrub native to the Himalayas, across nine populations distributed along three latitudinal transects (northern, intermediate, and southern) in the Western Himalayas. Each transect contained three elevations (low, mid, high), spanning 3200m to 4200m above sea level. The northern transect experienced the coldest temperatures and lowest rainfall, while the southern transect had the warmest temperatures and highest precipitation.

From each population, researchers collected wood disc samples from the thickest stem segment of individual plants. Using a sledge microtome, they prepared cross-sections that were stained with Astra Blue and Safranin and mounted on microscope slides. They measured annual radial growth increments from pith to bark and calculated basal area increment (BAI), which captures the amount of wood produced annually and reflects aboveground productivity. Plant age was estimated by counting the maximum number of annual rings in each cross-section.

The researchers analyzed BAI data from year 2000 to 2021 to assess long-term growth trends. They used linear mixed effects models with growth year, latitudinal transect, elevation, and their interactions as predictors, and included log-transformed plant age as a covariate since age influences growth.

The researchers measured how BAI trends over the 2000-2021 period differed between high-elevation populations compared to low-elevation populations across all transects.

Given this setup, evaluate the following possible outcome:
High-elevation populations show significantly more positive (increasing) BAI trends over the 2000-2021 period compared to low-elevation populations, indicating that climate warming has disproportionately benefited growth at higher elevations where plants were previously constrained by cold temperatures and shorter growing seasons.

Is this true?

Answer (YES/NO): YES